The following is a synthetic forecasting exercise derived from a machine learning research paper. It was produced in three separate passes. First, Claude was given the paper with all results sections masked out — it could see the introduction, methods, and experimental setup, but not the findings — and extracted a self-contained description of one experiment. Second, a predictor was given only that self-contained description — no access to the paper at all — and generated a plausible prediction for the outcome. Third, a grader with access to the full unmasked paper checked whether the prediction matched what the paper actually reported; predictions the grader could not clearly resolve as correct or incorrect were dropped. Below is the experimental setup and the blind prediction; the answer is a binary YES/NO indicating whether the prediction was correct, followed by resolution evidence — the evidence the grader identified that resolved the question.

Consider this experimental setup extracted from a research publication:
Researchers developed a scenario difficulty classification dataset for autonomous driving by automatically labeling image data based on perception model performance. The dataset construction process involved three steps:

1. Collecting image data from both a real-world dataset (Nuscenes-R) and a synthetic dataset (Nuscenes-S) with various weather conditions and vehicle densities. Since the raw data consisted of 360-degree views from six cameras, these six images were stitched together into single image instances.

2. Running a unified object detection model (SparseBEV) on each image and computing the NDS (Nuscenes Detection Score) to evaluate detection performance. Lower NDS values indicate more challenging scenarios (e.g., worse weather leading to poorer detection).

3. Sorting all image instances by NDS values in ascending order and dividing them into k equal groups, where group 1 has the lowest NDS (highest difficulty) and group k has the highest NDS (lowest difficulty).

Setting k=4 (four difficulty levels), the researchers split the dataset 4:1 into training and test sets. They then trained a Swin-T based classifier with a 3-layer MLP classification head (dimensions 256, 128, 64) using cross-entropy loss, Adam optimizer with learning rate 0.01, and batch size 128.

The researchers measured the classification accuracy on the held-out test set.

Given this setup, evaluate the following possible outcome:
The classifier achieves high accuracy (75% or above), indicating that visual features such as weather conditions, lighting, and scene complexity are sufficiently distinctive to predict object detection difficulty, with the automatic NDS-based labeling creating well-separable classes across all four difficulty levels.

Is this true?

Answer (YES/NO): YES